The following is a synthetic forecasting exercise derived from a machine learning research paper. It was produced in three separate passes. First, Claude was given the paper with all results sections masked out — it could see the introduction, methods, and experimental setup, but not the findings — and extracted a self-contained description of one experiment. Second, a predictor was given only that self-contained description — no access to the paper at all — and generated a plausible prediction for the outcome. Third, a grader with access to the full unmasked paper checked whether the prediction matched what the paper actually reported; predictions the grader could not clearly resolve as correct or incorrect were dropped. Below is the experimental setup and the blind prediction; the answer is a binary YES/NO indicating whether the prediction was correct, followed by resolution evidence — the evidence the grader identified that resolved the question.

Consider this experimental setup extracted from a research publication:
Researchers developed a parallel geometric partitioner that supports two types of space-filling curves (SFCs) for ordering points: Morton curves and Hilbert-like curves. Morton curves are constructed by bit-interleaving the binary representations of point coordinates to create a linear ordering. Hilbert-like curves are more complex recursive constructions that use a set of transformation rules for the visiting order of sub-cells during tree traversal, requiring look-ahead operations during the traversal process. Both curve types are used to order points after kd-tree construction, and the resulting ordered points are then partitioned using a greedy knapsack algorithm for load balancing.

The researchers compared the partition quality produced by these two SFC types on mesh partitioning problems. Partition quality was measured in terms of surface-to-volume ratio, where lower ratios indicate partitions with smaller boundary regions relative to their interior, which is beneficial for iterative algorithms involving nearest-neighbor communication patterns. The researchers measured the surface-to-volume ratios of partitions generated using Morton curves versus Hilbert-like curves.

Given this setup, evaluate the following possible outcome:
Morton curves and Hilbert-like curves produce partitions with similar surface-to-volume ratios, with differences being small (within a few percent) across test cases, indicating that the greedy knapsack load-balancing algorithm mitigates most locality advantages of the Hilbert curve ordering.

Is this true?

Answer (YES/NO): NO